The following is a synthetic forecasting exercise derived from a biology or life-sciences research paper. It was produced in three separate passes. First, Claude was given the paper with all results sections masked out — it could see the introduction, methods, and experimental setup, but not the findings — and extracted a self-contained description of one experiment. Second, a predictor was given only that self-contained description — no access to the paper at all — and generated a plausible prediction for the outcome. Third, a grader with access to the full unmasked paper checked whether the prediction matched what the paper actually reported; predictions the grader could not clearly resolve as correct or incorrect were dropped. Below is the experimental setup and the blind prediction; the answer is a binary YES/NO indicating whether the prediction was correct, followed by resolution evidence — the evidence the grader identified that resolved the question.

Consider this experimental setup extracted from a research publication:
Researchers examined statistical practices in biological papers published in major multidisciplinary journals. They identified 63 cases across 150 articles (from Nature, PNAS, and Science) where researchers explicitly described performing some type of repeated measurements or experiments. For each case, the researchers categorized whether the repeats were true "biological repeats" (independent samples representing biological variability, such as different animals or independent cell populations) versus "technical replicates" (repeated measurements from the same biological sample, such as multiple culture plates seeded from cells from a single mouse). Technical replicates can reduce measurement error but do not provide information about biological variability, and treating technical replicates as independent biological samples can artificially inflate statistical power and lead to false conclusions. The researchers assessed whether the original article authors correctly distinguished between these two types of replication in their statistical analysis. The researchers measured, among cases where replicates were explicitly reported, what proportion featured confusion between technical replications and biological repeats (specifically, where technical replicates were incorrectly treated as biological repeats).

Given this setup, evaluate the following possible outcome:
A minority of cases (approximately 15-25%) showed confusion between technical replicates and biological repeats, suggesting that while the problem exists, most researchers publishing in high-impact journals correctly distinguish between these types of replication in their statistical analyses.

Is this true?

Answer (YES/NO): NO